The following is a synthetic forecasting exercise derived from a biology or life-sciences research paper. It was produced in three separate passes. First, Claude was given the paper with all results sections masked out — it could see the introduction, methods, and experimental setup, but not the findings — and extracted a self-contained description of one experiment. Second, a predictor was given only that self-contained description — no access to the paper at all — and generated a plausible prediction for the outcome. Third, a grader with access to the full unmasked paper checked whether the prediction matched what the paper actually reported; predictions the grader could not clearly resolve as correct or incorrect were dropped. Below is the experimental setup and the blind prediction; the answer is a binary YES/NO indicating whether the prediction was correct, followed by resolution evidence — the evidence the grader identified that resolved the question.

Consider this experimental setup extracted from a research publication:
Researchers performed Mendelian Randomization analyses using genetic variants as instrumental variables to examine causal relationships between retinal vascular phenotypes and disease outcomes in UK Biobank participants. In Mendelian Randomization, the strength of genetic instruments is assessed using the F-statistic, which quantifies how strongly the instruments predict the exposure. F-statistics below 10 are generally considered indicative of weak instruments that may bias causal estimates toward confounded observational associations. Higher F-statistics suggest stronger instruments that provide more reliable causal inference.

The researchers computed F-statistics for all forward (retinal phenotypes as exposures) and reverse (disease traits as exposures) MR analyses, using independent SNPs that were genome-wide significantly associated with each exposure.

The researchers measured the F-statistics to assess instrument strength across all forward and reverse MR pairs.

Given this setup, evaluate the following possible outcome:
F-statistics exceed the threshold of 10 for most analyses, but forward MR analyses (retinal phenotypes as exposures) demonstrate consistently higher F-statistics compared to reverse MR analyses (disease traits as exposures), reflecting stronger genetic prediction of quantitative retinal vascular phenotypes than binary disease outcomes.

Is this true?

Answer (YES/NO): NO